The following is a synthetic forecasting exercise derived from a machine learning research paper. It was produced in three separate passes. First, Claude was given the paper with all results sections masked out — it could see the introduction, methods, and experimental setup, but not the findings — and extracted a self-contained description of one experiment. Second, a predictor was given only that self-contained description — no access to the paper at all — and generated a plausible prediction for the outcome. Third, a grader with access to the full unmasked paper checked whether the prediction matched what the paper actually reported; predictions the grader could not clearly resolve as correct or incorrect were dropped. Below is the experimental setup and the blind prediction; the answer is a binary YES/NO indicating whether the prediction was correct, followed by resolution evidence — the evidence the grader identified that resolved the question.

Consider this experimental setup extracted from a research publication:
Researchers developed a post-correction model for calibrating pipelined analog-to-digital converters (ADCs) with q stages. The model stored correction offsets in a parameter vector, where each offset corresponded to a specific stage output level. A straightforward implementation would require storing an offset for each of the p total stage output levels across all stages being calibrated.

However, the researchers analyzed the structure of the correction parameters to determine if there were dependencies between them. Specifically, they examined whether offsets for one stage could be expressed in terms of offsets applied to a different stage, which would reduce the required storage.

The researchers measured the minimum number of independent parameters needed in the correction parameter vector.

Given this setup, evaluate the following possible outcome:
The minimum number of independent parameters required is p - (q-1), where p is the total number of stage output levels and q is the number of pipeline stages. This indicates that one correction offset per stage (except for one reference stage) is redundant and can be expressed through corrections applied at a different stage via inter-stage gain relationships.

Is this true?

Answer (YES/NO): YES